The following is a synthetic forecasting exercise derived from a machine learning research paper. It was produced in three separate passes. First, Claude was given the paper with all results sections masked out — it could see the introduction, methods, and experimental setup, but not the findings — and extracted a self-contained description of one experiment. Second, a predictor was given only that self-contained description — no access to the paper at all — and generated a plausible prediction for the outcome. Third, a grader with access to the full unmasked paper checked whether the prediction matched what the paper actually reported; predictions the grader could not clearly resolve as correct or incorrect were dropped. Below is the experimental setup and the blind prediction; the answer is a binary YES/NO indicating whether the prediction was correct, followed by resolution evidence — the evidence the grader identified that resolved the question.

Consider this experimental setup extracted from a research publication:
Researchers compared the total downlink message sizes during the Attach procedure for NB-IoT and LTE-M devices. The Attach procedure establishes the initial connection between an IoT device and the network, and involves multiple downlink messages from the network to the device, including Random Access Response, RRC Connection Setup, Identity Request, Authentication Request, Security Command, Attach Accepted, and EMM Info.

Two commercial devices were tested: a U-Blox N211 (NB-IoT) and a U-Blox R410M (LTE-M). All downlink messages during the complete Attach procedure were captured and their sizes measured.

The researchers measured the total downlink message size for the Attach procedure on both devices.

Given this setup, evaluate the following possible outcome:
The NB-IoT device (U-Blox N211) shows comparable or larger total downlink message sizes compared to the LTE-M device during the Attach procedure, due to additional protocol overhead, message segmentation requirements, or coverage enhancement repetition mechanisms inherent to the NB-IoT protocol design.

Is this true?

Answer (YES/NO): YES